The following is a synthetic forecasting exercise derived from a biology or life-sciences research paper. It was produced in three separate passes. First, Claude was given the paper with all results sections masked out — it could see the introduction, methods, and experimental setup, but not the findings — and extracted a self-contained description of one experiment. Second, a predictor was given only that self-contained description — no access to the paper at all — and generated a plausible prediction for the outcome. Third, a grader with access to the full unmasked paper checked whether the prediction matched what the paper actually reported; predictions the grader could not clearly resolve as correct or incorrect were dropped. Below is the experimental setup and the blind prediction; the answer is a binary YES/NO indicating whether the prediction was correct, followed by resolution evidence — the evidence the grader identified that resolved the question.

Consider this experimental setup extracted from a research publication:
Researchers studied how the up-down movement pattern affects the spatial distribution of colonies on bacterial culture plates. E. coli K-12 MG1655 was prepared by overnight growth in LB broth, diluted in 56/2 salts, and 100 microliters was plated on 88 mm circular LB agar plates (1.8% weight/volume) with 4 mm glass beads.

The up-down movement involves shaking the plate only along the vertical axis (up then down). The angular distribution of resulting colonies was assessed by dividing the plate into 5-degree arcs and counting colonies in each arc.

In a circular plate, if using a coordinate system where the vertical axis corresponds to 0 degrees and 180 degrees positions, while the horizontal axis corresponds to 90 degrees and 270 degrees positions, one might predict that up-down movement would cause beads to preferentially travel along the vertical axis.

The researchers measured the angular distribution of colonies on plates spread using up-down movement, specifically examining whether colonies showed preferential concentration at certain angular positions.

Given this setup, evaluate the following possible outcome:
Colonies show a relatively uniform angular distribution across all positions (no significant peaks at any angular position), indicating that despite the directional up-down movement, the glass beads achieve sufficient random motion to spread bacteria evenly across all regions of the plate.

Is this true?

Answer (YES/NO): NO